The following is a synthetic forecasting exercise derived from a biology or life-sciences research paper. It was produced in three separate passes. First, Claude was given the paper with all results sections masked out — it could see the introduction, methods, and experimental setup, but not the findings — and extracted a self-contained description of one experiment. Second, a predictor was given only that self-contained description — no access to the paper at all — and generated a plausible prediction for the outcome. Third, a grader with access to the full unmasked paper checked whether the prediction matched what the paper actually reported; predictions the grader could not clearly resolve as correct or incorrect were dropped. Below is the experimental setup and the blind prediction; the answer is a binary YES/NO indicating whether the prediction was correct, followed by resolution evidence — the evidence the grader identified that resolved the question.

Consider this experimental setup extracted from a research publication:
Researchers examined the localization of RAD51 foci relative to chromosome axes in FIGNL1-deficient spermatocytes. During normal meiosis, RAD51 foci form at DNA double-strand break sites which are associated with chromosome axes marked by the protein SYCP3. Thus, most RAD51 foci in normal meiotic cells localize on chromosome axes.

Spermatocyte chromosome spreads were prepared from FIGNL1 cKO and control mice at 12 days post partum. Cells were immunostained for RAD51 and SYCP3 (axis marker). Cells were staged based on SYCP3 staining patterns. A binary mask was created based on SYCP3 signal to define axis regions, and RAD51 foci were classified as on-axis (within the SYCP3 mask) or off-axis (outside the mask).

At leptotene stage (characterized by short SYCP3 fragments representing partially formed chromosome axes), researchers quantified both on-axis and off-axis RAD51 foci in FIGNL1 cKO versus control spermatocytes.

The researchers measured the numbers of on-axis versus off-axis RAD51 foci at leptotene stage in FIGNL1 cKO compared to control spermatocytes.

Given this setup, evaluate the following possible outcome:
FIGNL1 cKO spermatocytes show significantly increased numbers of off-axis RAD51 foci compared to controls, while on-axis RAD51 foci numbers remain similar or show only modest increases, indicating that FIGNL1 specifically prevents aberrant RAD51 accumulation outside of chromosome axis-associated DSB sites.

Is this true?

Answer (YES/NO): NO